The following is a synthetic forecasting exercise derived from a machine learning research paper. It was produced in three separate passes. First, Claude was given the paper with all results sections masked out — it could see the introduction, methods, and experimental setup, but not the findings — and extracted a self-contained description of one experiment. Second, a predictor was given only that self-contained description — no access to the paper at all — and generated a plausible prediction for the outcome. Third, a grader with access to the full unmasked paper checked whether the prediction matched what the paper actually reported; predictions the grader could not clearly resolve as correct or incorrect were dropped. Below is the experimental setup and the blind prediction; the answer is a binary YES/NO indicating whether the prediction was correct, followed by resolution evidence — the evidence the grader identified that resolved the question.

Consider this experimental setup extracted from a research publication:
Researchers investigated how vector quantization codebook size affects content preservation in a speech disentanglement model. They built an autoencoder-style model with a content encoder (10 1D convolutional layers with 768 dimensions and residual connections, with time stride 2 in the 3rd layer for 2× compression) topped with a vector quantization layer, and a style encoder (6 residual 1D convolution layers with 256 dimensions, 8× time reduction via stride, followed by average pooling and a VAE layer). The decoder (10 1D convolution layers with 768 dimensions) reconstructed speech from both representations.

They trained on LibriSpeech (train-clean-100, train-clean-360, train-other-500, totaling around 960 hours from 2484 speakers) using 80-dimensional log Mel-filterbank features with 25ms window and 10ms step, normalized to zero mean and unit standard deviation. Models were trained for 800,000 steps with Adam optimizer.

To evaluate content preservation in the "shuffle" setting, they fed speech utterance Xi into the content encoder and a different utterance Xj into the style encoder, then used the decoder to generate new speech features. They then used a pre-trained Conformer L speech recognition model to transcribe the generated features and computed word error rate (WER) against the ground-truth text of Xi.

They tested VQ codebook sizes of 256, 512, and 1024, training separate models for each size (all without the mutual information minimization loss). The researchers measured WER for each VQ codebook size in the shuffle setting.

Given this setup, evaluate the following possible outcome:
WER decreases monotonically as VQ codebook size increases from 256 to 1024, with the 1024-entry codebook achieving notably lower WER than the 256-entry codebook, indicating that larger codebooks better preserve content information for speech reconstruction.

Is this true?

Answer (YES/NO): YES